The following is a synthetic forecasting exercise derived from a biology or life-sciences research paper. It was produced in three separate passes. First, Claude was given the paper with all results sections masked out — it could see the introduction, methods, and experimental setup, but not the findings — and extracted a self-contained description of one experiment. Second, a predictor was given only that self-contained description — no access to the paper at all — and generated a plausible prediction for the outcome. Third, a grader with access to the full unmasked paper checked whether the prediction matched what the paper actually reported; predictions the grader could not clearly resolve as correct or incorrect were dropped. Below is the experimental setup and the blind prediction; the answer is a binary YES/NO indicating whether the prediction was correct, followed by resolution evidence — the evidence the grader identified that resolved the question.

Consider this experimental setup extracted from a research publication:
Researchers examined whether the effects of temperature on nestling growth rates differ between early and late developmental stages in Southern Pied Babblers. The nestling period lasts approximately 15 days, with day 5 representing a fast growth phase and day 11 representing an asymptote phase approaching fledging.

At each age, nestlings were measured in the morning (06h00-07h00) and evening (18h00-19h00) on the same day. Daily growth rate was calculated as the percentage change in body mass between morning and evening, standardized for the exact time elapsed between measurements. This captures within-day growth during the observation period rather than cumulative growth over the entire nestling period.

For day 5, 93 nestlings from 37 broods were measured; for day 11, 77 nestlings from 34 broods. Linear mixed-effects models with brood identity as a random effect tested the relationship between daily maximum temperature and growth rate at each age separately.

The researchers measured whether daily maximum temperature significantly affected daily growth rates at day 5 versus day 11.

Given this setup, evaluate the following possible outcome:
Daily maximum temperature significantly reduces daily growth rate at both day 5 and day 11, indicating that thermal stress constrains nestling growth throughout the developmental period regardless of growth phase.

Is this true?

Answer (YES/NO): YES